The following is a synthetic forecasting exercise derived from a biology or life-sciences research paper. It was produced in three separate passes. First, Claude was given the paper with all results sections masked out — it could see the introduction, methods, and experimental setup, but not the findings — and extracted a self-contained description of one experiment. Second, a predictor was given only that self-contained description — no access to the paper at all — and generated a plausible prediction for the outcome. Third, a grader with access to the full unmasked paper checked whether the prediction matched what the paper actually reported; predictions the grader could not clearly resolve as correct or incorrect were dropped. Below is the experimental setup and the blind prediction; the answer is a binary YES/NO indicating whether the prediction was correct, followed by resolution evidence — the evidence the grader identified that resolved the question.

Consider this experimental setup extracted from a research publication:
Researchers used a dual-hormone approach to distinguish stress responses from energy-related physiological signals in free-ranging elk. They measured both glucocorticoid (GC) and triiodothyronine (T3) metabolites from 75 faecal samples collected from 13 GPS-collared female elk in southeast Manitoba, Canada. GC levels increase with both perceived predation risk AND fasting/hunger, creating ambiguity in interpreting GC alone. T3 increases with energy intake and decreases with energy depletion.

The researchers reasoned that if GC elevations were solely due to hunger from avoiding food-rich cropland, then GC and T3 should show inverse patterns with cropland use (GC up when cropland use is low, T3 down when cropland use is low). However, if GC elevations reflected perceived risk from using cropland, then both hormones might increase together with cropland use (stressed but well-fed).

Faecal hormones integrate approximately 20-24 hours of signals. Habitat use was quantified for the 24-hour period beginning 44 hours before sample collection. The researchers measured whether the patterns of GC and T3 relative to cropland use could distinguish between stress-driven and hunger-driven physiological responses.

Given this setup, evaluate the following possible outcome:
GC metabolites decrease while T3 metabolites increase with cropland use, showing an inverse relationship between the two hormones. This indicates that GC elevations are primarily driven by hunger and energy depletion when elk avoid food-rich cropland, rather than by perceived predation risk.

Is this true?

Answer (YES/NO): NO